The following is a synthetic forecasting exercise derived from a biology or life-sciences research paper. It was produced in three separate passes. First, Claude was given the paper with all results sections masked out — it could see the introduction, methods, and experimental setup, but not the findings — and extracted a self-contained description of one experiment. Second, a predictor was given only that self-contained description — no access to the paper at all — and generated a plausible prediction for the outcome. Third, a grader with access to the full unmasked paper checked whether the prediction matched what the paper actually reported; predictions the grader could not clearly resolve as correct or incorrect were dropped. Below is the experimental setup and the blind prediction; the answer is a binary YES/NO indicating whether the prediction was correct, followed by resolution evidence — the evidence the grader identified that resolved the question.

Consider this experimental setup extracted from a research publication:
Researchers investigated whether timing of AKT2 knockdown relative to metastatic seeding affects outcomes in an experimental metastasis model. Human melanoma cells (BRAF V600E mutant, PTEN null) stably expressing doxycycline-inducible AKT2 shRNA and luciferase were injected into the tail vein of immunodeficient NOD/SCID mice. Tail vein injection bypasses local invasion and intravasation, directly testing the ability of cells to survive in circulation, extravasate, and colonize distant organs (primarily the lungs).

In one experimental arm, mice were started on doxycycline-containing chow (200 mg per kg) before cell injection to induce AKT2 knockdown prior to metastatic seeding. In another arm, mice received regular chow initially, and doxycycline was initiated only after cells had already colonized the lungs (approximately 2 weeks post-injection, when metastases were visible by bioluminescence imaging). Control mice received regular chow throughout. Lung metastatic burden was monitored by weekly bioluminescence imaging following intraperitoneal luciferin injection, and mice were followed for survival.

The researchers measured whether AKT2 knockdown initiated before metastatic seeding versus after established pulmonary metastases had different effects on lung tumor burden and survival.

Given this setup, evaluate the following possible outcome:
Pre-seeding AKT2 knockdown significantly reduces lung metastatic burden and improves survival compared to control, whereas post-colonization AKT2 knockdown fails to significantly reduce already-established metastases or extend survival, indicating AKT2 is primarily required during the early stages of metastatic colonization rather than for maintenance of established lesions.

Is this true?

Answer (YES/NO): NO